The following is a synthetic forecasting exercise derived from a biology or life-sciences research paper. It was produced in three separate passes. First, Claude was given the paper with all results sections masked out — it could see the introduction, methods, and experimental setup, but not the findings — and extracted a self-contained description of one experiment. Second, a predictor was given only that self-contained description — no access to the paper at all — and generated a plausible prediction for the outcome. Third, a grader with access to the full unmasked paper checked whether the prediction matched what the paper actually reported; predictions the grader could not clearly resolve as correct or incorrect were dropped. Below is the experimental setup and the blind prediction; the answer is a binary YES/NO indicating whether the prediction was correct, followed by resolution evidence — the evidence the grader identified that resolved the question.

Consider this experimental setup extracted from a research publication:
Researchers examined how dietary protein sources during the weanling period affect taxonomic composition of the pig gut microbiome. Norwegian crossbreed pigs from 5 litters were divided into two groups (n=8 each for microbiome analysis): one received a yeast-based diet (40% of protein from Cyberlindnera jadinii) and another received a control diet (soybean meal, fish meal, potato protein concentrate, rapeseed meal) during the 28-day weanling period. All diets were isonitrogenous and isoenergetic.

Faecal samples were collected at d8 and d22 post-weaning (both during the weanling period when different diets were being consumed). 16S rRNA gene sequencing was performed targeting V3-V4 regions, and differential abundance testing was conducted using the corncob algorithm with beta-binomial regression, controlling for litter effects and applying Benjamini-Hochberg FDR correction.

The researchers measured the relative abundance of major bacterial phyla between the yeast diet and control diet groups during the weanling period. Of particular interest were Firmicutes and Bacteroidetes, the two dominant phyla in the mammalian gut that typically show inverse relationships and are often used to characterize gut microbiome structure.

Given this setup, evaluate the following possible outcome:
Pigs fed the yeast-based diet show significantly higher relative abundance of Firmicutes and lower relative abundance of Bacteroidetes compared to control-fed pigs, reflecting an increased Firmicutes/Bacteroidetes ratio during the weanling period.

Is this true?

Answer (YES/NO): YES